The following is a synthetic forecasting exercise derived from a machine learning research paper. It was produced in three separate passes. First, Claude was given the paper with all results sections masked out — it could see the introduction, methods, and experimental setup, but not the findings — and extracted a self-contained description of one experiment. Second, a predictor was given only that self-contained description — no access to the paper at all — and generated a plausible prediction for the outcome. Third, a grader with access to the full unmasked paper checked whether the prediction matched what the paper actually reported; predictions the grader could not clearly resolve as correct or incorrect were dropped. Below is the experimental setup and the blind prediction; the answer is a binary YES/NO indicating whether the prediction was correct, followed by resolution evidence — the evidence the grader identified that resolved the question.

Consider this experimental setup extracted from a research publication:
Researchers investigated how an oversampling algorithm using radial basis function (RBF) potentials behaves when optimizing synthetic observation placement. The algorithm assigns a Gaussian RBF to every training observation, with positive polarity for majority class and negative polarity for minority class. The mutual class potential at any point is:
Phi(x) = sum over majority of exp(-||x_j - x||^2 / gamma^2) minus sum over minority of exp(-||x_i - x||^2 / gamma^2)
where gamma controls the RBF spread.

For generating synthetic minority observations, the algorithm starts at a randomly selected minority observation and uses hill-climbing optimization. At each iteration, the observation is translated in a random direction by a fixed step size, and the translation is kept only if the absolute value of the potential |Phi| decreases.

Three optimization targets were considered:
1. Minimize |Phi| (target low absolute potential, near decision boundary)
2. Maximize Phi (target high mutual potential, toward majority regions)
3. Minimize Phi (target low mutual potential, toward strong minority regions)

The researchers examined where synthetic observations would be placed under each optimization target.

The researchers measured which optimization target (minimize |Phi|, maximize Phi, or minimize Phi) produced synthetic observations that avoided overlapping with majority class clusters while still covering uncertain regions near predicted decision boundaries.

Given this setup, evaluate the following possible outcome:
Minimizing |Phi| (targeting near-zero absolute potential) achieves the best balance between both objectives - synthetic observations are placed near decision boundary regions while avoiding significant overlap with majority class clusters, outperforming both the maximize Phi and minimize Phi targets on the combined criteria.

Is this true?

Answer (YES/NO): YES